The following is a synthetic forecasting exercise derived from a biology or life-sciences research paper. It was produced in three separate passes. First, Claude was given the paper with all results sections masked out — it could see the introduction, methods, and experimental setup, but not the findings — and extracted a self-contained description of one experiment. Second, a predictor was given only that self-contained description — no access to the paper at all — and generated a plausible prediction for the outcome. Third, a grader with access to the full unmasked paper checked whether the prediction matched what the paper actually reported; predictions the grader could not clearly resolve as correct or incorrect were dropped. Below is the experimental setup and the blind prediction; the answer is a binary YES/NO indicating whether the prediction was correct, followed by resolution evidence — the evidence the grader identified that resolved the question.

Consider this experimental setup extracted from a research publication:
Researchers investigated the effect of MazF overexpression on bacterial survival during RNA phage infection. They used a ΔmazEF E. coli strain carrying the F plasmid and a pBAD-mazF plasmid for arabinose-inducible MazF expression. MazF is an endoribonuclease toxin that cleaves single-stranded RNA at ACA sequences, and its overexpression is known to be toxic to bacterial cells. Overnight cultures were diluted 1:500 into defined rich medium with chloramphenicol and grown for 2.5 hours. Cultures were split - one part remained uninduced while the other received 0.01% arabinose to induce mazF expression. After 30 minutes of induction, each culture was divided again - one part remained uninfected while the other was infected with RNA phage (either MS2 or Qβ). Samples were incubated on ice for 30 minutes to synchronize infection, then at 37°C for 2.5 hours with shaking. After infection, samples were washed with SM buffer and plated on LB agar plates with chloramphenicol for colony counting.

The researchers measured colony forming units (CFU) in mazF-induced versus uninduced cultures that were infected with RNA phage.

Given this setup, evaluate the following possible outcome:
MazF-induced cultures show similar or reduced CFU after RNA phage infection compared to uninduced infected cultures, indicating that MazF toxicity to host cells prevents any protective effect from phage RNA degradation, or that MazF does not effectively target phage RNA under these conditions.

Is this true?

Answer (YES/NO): NO